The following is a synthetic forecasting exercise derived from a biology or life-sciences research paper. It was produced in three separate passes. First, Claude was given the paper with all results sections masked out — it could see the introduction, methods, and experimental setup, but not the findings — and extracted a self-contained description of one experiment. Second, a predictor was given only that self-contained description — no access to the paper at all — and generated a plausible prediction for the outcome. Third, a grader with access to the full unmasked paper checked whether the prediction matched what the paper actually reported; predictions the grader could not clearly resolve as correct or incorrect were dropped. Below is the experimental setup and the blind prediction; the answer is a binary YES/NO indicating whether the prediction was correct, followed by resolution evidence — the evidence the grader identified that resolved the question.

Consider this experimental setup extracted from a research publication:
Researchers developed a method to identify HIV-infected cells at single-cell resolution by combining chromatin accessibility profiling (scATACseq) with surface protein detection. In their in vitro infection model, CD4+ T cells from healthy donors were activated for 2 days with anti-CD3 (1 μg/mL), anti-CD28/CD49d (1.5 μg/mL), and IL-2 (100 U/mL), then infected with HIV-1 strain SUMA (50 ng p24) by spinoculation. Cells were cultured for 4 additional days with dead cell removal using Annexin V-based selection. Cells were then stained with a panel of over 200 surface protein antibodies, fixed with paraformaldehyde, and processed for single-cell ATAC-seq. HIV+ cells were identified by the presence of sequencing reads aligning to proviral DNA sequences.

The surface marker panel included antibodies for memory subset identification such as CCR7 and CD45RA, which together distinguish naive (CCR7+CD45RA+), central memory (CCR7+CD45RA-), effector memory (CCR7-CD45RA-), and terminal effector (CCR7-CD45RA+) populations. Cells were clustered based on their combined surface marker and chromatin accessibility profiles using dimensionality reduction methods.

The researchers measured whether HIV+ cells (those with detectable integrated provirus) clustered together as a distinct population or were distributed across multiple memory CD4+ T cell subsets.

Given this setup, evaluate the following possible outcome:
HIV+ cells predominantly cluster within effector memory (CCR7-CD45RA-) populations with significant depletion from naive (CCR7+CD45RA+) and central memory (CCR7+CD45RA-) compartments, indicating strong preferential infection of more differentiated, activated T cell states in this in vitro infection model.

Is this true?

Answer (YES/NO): NO